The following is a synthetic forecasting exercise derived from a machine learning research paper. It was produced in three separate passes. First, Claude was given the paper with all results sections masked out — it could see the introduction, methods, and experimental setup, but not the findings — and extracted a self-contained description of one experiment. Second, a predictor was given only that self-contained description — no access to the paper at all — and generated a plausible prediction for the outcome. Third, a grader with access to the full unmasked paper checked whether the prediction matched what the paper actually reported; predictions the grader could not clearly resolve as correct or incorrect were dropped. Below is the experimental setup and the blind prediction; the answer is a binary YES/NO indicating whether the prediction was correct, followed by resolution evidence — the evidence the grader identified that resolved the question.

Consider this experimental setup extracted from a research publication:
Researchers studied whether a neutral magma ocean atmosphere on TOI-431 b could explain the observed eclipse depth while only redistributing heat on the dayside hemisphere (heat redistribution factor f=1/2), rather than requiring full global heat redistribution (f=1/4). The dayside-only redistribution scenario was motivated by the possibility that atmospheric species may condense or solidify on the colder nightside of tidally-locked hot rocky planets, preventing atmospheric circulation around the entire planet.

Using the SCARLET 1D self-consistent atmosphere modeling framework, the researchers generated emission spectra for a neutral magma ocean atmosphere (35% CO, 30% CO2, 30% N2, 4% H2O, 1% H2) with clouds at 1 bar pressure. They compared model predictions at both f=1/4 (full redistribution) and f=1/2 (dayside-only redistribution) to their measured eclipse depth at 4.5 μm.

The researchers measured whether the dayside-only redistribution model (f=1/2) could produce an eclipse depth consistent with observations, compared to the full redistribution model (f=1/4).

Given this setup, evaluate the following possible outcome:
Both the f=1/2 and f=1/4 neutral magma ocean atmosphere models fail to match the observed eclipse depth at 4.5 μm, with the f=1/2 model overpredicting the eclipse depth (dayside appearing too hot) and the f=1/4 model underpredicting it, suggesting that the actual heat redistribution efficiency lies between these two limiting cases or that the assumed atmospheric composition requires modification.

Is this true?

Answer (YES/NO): NO